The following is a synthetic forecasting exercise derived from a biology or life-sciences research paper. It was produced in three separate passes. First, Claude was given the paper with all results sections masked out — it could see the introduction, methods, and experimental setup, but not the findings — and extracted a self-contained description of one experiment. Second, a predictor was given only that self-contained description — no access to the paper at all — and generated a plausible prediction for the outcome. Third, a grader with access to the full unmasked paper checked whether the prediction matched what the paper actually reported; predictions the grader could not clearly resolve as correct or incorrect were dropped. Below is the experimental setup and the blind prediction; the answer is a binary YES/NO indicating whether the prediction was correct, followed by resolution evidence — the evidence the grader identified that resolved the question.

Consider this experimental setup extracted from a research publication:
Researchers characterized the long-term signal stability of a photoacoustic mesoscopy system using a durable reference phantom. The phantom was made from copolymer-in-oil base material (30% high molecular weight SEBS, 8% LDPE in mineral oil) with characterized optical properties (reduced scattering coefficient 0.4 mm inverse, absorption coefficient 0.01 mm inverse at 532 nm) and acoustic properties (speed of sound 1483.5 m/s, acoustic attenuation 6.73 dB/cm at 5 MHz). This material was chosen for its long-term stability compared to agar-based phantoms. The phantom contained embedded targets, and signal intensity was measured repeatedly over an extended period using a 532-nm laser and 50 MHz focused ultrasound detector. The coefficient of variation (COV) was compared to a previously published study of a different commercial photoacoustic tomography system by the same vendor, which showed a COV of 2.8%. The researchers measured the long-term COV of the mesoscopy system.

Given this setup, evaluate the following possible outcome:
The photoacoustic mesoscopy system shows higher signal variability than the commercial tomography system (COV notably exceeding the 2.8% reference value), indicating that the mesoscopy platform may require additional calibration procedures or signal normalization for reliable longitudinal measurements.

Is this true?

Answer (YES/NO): YES